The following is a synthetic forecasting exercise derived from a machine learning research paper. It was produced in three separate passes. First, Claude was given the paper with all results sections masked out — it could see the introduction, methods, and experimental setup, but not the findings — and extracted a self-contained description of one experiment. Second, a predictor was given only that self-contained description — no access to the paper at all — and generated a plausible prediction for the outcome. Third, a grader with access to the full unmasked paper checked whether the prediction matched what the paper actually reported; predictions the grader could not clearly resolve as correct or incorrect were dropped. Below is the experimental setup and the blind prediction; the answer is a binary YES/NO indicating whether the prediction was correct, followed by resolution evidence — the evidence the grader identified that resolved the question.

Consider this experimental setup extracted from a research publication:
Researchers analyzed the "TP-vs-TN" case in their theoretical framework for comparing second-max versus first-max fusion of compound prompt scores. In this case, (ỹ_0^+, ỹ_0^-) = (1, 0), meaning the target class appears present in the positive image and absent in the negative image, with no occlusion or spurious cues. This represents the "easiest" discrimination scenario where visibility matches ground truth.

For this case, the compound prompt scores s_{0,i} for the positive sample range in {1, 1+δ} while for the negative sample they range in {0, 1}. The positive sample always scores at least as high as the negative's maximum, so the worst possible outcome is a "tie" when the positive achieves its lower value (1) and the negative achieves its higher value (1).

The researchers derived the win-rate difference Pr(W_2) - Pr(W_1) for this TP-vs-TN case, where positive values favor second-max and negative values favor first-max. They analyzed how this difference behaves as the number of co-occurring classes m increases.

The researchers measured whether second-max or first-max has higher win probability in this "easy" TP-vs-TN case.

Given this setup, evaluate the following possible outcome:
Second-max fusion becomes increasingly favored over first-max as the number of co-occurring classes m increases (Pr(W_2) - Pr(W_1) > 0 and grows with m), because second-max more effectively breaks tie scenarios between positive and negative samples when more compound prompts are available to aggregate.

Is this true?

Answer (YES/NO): NO